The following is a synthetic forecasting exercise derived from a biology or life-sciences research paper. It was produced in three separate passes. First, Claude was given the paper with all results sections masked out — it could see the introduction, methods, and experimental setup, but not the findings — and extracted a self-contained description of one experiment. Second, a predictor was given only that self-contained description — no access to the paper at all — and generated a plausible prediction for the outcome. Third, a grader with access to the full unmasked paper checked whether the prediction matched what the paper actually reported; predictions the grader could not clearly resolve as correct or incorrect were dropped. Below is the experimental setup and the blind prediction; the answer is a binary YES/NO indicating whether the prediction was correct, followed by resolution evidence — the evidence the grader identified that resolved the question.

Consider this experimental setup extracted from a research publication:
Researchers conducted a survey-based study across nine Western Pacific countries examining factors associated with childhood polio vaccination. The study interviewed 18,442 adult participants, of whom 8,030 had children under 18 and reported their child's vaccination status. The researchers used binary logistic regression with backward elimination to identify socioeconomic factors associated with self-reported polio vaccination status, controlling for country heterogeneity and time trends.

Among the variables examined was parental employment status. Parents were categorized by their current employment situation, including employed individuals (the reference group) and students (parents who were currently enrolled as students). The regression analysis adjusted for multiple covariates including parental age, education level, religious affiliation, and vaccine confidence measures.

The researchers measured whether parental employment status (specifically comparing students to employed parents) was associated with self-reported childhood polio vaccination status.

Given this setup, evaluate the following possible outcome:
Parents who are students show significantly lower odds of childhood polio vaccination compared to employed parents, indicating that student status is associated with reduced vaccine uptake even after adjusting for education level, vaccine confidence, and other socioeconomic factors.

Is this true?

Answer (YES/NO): YES